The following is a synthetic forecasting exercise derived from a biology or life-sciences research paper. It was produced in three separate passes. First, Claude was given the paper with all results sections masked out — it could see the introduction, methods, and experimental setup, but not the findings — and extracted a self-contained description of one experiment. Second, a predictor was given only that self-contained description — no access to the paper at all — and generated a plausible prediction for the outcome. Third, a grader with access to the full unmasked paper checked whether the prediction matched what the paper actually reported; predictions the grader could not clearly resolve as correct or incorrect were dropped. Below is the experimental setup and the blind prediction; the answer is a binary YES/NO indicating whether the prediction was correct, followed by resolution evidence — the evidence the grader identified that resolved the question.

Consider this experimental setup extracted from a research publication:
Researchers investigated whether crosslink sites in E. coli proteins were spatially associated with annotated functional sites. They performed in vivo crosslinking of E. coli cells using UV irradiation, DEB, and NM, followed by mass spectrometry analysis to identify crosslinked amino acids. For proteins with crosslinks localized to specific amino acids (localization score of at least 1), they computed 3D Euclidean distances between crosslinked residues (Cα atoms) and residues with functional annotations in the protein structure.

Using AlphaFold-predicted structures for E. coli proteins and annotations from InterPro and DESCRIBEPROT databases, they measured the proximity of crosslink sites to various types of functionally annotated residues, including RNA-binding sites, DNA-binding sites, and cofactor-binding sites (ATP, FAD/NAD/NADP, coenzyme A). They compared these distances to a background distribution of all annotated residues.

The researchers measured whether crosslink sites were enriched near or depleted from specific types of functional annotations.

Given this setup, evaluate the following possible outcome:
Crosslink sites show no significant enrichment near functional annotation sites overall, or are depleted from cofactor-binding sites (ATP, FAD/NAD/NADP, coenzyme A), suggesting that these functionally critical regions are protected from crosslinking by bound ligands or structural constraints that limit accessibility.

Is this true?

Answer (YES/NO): NO